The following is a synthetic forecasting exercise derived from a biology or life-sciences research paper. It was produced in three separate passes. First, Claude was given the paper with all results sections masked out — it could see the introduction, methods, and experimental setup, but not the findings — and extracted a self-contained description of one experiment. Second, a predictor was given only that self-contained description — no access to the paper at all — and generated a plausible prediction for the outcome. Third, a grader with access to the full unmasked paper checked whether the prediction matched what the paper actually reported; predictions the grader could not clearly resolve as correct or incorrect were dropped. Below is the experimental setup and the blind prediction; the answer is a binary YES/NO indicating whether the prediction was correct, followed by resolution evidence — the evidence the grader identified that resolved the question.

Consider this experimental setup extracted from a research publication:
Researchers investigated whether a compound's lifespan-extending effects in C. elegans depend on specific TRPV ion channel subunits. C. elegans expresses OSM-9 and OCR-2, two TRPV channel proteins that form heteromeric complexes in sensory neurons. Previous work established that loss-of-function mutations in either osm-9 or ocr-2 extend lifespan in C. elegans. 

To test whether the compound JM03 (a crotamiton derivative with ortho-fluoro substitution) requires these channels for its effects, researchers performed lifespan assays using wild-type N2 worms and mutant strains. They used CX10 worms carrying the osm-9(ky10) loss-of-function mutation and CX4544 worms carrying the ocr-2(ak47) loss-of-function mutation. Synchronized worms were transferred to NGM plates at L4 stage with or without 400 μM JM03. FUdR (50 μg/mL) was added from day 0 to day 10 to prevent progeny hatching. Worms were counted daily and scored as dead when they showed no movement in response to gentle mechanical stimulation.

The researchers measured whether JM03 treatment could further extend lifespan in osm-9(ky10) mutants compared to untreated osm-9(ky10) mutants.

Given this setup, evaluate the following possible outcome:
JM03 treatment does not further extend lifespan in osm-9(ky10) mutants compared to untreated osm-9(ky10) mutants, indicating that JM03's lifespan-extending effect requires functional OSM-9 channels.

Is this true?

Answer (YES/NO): YES